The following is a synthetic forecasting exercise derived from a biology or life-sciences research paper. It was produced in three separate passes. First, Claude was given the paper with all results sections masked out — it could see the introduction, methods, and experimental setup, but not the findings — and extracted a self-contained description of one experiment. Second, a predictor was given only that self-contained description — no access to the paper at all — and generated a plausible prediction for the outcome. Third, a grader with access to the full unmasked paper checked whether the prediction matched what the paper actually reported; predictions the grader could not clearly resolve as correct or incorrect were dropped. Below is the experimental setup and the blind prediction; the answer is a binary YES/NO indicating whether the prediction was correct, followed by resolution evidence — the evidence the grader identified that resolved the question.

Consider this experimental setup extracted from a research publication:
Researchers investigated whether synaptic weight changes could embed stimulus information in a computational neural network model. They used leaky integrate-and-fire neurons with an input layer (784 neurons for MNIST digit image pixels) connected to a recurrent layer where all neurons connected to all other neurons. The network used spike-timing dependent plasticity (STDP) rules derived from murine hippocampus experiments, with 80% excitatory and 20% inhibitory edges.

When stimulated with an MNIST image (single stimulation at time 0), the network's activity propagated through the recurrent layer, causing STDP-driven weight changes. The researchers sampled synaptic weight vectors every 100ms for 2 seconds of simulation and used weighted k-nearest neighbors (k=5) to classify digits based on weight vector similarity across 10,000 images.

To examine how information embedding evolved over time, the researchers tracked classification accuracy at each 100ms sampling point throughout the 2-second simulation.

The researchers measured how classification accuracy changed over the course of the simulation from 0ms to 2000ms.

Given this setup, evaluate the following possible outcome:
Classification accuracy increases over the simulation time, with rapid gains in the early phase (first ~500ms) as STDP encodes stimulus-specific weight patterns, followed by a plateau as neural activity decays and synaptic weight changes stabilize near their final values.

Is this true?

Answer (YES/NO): NO